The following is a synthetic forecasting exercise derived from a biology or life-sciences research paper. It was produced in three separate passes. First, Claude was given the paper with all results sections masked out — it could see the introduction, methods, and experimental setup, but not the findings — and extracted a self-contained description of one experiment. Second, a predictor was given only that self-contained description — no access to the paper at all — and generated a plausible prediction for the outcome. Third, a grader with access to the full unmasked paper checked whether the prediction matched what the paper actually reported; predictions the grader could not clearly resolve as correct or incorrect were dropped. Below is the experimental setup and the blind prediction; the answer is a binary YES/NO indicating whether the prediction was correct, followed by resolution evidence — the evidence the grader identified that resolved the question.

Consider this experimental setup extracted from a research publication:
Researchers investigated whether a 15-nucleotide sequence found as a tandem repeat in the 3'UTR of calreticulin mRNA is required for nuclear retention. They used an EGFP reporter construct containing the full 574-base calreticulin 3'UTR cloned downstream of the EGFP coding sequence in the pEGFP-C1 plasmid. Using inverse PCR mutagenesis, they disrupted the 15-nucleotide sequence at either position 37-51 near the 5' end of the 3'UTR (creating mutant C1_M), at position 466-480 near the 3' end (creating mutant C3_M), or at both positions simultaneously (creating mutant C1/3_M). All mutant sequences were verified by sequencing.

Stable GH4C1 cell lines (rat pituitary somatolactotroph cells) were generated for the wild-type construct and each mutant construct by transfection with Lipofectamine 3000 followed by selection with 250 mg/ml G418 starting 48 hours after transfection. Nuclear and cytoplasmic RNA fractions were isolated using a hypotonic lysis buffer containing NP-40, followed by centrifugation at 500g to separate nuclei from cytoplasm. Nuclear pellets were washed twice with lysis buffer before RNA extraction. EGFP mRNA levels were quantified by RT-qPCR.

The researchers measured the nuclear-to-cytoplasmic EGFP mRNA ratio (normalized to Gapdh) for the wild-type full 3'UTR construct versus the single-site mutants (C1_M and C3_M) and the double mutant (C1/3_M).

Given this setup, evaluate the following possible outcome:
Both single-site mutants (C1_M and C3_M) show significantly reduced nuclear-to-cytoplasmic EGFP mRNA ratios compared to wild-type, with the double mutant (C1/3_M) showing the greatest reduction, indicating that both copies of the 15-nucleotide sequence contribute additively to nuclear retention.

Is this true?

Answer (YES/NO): NO